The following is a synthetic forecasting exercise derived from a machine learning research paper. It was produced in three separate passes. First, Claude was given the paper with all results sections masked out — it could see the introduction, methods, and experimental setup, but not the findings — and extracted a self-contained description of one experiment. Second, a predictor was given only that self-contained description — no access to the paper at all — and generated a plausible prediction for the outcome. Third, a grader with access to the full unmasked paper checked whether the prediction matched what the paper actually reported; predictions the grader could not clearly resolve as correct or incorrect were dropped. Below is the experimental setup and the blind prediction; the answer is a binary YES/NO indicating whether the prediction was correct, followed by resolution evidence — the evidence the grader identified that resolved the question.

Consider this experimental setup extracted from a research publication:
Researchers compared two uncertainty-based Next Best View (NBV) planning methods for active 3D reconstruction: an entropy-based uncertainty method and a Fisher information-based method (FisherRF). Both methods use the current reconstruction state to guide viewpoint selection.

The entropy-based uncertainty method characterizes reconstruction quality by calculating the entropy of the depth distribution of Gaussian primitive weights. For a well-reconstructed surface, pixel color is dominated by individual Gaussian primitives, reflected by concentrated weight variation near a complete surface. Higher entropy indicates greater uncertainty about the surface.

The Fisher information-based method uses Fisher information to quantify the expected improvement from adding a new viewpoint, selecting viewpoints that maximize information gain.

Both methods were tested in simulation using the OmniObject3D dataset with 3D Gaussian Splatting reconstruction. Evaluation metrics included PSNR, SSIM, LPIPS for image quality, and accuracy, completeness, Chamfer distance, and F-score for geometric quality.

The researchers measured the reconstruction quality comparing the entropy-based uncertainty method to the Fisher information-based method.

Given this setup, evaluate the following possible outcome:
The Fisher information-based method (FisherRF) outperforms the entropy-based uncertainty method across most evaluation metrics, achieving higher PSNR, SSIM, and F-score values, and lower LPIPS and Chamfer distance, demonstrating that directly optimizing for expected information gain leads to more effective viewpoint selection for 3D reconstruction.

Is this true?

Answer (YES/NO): NO